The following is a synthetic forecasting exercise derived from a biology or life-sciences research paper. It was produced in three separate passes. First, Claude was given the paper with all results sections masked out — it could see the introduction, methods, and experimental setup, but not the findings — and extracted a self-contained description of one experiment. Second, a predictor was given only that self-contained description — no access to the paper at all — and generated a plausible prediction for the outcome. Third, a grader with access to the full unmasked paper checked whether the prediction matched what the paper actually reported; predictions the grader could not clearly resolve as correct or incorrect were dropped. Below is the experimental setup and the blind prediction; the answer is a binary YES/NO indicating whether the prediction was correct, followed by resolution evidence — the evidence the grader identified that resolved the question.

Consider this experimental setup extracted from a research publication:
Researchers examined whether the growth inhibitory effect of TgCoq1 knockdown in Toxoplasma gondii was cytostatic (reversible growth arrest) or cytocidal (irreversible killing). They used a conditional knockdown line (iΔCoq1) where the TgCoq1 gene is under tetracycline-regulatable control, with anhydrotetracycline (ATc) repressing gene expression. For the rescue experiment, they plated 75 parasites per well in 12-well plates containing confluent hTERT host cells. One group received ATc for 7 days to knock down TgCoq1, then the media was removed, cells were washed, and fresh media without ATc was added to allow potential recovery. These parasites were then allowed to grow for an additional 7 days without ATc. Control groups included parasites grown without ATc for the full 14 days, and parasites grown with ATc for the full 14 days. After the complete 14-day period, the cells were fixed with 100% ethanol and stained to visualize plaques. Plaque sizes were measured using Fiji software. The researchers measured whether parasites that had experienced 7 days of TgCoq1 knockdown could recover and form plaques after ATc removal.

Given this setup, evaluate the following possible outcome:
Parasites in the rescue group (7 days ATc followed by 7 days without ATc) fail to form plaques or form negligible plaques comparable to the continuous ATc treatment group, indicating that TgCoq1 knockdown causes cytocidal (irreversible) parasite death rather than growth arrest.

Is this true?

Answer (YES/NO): NO